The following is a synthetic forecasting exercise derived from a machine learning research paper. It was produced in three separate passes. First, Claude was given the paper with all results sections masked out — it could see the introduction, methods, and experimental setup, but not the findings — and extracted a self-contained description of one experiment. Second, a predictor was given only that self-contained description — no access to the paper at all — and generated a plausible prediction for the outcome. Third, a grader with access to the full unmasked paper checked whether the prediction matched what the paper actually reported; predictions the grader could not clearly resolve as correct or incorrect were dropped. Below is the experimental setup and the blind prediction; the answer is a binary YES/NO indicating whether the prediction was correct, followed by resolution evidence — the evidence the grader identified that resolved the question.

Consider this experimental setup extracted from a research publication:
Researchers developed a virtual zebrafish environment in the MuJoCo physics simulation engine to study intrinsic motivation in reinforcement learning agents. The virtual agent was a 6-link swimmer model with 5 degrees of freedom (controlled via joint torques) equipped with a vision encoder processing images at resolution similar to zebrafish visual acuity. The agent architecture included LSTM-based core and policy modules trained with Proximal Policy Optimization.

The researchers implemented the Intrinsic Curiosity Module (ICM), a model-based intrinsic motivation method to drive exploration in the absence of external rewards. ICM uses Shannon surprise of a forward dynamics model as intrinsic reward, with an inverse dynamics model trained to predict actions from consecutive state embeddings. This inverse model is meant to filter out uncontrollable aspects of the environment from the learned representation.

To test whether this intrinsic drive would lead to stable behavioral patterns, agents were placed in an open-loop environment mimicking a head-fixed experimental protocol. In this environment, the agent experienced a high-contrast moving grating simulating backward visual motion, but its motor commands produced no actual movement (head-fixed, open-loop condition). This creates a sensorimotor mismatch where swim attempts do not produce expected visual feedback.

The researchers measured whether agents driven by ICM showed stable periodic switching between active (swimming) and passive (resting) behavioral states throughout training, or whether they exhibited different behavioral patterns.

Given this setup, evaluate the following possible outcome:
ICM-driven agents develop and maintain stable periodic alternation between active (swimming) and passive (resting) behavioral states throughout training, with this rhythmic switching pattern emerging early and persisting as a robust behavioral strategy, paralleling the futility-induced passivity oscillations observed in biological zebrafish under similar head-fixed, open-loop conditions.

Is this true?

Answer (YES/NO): NO